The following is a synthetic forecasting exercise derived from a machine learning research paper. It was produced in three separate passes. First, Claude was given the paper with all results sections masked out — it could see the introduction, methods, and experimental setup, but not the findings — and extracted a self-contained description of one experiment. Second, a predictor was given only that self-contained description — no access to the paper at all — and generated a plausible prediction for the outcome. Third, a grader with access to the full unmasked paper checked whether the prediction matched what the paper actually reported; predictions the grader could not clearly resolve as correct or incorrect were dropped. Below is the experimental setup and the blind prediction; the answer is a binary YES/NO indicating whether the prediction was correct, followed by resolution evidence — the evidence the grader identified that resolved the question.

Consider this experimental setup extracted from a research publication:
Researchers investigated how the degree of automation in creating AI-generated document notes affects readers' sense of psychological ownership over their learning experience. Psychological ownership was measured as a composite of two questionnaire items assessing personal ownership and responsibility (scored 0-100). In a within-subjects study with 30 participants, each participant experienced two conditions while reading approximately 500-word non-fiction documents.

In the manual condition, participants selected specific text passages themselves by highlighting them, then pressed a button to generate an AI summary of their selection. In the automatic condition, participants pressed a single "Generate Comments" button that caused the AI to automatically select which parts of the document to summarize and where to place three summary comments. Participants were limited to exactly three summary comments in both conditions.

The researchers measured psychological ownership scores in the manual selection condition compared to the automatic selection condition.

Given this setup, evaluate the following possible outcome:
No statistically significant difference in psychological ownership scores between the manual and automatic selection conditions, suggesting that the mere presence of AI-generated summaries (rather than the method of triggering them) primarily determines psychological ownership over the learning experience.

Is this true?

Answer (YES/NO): NO